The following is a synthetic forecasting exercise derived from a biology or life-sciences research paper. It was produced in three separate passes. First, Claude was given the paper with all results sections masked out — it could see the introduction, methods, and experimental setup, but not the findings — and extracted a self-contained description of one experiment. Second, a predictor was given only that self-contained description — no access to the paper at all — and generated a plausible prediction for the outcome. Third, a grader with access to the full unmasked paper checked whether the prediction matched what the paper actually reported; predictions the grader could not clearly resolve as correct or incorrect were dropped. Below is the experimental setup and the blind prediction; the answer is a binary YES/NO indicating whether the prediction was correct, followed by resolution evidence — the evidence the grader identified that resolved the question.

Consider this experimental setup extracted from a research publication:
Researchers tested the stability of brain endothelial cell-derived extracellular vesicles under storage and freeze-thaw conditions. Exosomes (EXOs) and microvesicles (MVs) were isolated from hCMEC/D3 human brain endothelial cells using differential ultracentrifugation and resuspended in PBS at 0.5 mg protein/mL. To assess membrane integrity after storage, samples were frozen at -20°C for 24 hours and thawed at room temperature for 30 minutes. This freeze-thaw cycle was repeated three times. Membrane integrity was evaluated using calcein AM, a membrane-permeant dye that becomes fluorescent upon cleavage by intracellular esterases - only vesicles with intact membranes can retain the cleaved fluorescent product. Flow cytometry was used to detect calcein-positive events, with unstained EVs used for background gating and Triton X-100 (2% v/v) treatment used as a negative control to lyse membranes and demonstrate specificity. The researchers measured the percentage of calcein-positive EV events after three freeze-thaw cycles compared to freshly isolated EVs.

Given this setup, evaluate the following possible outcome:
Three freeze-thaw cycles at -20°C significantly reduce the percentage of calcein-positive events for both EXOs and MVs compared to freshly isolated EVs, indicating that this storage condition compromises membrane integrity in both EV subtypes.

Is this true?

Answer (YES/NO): NO